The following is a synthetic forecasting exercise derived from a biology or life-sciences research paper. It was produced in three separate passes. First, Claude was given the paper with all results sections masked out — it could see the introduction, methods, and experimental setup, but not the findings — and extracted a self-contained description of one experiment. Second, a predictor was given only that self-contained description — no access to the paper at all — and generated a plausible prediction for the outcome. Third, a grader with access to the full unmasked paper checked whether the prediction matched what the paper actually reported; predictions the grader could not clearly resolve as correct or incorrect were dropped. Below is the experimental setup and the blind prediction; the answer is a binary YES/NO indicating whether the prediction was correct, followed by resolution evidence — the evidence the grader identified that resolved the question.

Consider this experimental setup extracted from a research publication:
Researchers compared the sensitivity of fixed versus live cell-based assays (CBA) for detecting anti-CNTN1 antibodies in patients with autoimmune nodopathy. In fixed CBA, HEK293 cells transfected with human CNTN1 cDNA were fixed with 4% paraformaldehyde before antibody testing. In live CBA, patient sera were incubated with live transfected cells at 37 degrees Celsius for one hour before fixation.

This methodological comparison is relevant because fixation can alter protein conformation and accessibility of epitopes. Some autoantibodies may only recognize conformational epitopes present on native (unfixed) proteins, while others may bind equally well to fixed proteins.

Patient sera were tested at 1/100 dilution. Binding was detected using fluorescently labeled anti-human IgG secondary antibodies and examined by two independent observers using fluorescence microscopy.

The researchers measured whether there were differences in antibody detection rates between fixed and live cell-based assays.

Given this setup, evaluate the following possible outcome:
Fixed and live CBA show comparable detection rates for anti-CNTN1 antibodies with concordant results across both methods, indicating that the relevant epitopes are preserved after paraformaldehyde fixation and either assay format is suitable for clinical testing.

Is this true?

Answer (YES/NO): NO